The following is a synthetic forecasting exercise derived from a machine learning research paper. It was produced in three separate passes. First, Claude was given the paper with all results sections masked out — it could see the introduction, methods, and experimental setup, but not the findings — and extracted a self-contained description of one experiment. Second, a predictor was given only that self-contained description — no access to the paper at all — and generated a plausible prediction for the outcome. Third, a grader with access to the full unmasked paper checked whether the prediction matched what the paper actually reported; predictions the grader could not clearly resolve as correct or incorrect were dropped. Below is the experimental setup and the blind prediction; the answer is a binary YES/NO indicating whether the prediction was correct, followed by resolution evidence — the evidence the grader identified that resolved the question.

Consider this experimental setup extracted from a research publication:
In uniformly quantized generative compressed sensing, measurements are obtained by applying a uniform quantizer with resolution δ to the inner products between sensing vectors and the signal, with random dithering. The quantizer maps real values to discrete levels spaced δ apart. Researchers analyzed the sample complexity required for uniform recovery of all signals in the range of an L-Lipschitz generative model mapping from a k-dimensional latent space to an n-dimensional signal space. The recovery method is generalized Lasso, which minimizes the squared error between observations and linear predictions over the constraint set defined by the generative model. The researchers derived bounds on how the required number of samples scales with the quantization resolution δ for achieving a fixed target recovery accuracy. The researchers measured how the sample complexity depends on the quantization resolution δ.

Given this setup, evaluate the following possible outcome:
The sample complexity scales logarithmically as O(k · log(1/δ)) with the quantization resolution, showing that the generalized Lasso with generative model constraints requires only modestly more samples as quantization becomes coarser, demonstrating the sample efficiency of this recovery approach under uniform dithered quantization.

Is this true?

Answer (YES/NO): NO